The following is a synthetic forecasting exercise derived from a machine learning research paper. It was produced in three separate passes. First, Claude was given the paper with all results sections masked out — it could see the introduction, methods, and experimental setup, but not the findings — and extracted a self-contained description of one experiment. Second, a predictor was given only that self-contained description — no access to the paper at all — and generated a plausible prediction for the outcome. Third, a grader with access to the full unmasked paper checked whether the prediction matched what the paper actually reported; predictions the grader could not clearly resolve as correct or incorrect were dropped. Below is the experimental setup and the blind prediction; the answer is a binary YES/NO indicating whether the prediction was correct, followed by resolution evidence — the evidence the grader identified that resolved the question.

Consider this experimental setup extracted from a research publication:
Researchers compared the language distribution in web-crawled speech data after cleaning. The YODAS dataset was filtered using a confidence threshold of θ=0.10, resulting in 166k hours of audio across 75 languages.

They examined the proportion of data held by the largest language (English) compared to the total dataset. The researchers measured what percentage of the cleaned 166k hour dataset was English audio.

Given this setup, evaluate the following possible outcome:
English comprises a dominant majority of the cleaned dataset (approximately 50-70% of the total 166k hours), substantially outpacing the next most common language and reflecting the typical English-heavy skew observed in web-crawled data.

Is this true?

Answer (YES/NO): NO